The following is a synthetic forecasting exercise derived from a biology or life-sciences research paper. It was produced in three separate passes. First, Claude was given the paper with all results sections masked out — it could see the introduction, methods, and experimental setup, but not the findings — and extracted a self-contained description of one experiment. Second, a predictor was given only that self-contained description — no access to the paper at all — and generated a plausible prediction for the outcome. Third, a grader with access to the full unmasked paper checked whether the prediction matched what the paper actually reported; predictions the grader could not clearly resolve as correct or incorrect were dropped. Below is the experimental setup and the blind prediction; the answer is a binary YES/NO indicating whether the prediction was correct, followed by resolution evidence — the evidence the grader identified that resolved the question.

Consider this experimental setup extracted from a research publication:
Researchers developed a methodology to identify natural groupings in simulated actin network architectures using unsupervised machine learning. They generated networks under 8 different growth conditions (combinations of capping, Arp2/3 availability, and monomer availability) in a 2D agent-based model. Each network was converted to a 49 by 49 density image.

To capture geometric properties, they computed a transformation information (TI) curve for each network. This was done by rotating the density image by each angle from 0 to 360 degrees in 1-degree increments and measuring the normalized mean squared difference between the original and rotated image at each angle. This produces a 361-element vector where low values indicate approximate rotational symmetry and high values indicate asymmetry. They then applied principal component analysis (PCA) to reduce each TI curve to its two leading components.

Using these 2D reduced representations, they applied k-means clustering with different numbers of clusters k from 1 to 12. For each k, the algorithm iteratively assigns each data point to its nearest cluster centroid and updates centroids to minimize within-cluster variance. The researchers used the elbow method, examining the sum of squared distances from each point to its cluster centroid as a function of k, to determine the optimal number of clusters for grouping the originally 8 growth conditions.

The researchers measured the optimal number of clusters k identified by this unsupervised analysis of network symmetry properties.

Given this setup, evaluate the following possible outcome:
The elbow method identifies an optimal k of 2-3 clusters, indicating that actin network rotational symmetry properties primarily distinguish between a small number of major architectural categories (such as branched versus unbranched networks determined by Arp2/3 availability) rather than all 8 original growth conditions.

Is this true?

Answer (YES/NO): YES